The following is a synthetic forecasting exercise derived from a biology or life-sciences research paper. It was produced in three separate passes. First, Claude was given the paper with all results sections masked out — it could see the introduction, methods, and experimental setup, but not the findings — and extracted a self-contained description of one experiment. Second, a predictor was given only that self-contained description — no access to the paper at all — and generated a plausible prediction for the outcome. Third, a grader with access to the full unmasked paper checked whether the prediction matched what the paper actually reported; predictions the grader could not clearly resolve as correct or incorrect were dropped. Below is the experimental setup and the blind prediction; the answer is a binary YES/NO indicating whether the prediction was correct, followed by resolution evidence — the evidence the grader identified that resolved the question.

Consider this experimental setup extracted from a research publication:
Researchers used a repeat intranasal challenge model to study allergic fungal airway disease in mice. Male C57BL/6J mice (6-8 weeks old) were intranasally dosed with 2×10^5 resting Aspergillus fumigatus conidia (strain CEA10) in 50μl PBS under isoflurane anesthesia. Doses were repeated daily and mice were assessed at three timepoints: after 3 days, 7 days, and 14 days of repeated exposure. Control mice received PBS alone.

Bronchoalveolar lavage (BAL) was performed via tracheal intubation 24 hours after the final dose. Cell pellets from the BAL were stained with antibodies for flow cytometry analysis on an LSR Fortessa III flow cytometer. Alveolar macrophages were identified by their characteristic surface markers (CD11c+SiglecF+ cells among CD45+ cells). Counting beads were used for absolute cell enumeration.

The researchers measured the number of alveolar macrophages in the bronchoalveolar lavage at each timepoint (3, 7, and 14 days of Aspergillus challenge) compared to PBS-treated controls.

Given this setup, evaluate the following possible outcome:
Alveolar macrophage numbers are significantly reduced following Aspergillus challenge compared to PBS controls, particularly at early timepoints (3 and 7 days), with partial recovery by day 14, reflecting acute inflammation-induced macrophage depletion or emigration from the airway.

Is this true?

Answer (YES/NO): NO